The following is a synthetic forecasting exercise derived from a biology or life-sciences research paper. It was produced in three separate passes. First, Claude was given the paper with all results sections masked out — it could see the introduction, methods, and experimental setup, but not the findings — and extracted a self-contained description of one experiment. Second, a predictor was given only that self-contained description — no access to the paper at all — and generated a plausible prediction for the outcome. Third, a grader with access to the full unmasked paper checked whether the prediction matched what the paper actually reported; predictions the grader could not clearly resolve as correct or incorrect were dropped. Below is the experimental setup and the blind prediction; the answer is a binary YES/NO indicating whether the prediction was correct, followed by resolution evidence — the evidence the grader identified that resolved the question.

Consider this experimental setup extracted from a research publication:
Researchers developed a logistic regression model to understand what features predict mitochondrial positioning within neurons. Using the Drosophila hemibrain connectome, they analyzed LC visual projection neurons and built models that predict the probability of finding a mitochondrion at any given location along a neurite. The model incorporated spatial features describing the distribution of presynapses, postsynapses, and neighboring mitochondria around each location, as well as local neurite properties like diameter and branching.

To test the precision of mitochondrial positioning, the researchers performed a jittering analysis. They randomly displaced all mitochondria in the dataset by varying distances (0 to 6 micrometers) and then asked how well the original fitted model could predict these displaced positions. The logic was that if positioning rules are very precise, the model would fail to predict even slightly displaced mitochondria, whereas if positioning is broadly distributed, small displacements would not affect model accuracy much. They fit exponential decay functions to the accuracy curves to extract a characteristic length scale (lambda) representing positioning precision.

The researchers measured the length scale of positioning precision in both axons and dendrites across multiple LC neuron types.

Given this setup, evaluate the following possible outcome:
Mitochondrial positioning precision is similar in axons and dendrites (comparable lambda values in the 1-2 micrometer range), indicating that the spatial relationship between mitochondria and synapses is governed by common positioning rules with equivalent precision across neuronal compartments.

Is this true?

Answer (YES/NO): NO